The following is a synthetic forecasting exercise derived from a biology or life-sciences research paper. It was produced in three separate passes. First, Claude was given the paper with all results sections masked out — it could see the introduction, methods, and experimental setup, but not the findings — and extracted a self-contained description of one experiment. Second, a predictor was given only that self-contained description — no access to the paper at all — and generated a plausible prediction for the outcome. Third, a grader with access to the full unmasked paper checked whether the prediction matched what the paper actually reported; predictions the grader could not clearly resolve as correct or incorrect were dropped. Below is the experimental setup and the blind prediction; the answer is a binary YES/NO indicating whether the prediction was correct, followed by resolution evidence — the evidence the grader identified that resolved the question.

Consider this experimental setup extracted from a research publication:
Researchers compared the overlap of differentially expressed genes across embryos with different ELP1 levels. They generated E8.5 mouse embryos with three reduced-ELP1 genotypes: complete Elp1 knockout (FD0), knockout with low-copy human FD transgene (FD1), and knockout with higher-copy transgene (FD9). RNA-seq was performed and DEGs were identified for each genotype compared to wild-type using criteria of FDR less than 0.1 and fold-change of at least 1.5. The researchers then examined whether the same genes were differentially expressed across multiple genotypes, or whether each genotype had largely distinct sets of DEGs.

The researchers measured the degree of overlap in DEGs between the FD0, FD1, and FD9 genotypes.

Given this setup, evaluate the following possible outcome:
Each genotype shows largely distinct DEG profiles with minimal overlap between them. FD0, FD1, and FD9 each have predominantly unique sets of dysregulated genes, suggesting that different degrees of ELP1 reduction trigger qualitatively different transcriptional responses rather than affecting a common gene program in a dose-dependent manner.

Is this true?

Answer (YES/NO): NO